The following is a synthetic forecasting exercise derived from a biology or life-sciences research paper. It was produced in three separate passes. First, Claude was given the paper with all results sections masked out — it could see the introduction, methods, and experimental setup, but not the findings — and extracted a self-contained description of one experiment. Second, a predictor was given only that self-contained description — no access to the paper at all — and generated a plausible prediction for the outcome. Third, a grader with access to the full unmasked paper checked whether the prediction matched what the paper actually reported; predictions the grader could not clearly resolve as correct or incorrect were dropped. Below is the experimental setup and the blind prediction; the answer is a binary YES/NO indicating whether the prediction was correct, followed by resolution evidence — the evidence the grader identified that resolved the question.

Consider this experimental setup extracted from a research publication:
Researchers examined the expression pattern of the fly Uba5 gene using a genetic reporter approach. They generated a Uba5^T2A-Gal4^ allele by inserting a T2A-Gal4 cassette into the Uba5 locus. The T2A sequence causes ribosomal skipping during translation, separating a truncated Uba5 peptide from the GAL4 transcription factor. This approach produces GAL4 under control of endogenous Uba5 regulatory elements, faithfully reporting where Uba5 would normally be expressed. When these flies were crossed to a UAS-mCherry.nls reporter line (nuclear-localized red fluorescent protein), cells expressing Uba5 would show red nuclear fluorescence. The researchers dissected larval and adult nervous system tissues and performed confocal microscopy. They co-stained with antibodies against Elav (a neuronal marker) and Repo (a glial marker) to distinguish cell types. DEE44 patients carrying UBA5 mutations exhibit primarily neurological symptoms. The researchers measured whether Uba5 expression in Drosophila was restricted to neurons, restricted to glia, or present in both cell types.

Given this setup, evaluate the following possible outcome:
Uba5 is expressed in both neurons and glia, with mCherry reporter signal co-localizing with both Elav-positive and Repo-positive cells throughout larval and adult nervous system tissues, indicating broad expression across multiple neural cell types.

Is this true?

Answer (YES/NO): NO